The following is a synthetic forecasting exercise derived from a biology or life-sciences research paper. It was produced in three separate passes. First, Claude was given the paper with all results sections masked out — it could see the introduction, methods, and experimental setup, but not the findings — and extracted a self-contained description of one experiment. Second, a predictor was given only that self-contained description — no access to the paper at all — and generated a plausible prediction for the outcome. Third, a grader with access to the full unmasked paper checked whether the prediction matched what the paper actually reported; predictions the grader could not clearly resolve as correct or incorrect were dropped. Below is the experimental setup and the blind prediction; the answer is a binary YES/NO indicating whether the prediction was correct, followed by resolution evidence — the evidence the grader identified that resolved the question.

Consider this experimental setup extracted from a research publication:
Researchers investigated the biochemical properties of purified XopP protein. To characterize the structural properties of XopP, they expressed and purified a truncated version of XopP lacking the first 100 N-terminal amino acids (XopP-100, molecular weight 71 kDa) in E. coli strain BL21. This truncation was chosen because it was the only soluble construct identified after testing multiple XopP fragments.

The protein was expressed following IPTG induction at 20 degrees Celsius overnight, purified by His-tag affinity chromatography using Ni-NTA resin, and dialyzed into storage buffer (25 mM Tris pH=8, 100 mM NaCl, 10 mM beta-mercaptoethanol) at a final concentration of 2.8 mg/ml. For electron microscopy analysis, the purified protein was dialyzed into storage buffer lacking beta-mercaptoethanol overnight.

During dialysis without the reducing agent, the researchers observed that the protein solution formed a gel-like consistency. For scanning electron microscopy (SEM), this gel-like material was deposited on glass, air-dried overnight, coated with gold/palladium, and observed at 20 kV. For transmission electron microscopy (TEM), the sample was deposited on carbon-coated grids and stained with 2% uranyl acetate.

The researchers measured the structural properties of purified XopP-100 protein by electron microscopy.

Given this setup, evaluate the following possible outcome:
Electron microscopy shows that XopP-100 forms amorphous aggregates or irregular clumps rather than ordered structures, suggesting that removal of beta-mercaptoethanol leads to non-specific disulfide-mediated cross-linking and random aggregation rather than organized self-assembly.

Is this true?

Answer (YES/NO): NO